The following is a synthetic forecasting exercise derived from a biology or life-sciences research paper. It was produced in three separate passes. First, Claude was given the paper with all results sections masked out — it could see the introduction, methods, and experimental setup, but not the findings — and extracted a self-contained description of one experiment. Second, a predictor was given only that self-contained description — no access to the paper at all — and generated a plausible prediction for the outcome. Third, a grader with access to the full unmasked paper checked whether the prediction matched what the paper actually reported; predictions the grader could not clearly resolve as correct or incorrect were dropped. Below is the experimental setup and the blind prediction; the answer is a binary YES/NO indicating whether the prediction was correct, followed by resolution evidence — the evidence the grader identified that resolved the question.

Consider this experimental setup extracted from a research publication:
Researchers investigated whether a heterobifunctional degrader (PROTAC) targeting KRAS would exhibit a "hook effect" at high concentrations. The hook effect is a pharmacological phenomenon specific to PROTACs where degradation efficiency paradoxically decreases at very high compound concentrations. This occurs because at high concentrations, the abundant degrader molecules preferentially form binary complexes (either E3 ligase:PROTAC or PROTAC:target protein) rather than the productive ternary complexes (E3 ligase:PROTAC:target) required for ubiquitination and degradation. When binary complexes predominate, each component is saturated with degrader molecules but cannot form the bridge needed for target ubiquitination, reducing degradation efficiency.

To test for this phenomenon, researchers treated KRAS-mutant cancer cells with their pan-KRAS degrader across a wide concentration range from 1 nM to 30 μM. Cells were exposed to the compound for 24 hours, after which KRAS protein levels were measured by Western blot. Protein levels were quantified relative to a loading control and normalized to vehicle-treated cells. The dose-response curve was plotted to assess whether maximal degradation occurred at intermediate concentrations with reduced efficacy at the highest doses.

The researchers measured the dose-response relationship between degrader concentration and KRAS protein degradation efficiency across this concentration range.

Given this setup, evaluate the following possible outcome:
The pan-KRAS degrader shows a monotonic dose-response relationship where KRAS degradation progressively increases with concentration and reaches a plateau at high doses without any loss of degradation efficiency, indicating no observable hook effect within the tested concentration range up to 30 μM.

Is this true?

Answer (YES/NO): NO